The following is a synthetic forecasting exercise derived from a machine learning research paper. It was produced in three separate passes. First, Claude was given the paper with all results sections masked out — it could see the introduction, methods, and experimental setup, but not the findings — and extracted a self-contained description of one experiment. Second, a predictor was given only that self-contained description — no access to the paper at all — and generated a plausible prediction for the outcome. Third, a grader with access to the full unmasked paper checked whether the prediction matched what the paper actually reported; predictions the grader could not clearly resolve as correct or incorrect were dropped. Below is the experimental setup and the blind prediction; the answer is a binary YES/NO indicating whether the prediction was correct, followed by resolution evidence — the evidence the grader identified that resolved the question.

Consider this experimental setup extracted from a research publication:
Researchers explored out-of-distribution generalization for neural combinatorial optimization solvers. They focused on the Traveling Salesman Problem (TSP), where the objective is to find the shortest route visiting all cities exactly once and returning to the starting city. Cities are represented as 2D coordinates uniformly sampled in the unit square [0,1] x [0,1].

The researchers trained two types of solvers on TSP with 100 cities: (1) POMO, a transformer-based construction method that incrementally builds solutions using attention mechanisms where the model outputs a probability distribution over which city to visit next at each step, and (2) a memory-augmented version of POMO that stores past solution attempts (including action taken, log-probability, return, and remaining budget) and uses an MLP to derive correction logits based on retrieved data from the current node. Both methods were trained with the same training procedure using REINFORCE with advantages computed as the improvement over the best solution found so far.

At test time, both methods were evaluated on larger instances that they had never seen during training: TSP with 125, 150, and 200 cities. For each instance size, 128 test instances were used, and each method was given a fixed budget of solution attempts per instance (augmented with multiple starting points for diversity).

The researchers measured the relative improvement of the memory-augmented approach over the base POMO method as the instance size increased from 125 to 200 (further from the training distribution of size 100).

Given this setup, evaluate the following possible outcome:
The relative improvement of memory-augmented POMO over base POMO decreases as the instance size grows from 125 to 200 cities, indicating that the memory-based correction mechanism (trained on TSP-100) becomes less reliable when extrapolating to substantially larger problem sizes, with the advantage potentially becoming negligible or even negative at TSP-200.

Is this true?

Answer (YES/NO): NO